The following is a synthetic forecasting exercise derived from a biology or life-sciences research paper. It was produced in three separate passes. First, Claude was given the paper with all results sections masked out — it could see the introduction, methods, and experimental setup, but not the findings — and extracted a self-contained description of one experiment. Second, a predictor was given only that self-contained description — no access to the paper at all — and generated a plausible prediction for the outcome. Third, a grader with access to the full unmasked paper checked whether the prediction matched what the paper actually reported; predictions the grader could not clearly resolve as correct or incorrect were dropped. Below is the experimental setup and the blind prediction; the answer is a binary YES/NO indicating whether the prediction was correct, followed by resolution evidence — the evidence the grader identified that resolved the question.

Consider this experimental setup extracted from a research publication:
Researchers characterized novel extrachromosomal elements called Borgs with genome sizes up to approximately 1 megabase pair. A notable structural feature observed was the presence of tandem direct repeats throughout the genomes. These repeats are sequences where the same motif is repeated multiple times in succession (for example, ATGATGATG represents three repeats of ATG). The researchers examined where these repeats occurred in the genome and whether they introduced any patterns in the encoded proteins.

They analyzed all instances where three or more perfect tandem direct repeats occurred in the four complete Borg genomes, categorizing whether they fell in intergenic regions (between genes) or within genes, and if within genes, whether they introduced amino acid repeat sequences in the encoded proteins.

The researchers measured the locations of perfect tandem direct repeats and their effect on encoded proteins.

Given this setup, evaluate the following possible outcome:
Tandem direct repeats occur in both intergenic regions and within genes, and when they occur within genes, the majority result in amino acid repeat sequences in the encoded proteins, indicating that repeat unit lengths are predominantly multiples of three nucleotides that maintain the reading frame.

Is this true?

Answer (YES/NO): YES